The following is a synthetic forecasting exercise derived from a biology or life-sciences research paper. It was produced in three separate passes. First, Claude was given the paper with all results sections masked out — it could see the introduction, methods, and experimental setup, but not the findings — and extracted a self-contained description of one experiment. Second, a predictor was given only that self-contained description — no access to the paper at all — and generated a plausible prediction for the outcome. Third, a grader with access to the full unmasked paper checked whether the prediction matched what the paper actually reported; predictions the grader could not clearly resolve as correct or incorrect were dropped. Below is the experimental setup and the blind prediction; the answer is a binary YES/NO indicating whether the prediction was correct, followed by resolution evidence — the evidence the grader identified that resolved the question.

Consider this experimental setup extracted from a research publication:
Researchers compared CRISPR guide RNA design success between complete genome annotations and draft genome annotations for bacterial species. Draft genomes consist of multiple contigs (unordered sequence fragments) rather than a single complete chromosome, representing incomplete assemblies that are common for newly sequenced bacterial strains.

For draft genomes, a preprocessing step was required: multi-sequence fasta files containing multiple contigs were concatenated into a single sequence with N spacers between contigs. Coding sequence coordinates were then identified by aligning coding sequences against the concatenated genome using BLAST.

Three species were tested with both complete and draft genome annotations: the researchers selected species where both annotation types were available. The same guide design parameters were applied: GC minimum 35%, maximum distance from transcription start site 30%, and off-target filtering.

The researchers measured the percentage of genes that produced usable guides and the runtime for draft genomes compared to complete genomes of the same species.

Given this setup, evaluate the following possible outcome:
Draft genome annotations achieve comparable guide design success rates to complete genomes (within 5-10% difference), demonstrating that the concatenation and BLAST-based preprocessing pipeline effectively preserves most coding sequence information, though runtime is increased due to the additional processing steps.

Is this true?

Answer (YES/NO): NO